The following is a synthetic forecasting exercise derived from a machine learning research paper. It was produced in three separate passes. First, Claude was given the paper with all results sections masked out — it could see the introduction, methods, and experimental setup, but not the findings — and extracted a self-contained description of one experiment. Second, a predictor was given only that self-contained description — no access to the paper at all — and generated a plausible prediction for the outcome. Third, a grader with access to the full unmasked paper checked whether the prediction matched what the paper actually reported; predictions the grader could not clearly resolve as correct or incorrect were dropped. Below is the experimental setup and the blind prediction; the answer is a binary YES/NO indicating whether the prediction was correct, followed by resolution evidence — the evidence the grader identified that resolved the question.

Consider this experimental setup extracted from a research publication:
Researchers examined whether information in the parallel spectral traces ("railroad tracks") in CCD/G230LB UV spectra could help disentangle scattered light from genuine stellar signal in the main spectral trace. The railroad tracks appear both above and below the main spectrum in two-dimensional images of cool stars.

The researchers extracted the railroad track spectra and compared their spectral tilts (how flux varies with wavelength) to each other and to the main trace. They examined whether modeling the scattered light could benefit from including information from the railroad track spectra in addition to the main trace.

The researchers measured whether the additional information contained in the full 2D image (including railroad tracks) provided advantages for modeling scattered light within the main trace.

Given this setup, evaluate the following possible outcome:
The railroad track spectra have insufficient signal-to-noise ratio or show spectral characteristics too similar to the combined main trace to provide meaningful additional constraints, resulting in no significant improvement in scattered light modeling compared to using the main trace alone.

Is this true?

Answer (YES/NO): NO